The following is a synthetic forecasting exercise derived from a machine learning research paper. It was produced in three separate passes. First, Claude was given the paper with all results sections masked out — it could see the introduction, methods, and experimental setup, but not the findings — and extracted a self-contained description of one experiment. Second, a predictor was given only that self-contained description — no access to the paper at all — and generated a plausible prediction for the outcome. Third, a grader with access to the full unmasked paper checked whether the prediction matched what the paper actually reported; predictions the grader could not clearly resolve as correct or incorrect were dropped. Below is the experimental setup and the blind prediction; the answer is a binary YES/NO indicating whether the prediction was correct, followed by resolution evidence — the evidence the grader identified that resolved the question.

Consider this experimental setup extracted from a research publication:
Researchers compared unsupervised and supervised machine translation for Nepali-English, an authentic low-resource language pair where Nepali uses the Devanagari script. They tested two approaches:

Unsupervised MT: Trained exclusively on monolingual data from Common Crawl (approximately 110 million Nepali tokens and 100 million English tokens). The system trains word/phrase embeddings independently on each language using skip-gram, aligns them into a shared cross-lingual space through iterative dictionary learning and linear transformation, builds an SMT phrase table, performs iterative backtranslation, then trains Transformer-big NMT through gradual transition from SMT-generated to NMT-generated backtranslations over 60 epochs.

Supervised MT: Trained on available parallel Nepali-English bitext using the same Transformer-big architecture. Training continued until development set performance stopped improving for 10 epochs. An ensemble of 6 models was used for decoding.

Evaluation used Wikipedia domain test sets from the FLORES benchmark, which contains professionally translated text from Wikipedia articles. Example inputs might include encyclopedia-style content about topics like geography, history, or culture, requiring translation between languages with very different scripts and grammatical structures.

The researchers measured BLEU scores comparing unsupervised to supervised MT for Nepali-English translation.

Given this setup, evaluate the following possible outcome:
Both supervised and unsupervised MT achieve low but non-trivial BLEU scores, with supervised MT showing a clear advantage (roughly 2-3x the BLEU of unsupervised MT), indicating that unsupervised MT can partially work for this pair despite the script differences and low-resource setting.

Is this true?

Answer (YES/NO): NO